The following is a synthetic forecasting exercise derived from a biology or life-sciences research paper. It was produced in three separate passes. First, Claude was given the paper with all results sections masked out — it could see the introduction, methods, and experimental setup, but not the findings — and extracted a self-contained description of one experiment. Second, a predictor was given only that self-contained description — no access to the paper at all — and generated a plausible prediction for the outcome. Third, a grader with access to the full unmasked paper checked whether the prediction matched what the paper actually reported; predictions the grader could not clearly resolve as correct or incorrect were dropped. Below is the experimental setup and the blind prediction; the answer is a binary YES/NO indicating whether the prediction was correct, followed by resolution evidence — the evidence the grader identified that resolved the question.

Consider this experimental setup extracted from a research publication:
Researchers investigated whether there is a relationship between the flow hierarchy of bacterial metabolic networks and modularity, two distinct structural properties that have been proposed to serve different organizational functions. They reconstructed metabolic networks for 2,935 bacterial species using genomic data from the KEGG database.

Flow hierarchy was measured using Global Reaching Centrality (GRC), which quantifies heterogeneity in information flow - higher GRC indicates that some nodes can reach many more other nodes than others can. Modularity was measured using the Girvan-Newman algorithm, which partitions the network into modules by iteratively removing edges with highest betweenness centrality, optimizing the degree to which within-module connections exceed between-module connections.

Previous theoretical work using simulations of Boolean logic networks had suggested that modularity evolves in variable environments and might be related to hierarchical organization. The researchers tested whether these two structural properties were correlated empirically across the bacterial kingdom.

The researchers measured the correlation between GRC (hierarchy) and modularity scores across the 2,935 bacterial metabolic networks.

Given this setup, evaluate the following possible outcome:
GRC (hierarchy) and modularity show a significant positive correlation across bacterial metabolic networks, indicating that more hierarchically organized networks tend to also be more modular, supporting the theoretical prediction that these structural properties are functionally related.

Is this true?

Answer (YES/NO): NO